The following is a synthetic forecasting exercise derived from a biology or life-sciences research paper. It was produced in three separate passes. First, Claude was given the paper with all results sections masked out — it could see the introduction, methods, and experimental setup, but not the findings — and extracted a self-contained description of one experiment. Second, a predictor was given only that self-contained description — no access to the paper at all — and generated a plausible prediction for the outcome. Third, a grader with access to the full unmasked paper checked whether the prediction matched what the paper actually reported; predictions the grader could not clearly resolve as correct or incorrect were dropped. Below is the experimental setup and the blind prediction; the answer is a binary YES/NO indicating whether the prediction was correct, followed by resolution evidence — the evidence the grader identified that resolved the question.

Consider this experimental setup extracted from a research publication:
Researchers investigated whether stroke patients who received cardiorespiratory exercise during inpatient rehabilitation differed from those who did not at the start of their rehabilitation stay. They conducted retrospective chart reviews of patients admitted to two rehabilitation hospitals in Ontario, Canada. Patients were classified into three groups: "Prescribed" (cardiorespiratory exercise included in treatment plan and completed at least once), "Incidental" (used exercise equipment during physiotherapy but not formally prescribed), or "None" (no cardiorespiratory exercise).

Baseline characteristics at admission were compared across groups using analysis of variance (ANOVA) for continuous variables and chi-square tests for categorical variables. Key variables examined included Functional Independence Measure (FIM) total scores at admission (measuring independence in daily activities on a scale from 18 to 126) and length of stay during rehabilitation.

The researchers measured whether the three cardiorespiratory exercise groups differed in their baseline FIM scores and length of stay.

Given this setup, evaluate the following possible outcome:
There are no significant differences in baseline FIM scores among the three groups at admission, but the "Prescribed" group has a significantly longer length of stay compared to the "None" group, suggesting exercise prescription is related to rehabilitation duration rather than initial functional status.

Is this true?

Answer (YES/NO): NO